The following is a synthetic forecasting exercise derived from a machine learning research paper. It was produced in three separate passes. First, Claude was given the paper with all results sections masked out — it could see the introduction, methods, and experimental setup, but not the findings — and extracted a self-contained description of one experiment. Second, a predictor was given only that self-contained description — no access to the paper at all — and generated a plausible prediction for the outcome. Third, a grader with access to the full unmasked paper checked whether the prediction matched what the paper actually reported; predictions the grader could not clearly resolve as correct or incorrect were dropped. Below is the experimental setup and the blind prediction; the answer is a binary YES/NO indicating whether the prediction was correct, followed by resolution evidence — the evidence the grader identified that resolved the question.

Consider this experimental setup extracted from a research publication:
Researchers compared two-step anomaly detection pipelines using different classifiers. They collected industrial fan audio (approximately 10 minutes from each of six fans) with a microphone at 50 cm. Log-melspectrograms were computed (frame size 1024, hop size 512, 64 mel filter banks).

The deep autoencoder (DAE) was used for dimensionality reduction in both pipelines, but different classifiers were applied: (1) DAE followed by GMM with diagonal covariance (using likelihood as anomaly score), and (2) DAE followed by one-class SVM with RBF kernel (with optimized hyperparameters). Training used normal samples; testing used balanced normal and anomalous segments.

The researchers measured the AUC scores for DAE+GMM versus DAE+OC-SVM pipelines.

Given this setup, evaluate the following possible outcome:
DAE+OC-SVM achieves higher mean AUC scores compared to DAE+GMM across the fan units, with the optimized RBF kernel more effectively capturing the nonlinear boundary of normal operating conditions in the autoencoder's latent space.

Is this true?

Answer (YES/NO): NO